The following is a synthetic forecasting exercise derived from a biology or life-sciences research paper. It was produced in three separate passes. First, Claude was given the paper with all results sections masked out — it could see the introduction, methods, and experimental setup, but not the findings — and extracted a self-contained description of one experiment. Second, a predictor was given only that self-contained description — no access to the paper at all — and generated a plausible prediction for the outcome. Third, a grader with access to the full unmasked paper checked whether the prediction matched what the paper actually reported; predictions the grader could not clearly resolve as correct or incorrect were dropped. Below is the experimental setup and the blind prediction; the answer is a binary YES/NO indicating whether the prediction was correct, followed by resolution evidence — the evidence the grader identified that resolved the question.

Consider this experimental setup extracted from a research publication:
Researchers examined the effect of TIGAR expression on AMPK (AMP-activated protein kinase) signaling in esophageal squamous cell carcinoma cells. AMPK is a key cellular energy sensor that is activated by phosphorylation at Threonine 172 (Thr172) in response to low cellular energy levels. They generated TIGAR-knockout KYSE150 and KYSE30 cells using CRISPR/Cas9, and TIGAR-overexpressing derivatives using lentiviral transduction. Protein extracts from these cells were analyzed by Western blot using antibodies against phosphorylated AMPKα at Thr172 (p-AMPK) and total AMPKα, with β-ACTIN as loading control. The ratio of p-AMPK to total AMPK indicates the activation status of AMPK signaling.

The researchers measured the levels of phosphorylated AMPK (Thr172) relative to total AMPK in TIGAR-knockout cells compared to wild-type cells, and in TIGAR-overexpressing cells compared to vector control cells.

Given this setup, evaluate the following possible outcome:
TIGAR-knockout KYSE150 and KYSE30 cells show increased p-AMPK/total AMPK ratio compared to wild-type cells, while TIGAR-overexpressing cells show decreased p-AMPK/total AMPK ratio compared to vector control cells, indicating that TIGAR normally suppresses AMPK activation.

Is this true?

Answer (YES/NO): NO